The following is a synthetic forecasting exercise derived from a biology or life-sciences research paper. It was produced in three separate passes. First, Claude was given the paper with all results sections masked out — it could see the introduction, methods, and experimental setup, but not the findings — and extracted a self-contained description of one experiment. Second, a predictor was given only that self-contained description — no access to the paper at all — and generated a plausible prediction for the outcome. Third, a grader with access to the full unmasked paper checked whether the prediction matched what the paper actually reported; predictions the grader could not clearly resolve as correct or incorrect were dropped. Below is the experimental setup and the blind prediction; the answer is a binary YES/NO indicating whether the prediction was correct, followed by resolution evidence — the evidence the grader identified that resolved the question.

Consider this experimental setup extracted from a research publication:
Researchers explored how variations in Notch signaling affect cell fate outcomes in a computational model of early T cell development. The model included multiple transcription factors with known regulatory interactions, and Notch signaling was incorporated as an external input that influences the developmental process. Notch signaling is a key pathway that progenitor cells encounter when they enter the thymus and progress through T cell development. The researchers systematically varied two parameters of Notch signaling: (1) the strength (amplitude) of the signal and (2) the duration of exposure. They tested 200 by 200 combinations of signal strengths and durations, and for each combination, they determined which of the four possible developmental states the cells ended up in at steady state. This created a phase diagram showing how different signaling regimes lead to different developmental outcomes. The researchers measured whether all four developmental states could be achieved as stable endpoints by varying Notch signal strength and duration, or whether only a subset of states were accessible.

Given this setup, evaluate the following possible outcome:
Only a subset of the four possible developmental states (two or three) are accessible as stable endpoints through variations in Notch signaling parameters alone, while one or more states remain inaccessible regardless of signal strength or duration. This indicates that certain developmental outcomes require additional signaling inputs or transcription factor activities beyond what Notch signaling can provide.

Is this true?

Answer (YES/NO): NO